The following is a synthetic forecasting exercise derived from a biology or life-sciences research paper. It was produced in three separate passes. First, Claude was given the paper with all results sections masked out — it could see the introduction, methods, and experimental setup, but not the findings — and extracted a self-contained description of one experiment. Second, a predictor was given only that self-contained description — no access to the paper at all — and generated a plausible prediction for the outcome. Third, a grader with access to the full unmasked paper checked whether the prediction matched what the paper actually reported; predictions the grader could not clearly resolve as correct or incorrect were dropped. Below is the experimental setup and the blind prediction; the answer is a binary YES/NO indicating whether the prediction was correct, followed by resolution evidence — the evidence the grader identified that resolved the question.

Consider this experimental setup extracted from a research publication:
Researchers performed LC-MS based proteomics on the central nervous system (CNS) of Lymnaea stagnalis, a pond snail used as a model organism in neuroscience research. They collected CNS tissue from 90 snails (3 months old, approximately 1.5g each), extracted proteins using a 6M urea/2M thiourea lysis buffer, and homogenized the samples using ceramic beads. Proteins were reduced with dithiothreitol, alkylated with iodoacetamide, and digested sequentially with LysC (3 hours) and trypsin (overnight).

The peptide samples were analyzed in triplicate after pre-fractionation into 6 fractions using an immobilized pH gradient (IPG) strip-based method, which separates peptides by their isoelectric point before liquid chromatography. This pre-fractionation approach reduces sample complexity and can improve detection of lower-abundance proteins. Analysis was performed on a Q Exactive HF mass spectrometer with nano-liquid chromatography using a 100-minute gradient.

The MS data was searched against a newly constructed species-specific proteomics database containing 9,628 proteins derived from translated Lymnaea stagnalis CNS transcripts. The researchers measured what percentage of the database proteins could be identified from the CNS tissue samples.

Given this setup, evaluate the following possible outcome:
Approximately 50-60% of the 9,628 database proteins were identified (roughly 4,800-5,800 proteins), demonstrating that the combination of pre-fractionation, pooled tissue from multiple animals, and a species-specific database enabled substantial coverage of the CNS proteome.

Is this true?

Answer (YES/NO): NO